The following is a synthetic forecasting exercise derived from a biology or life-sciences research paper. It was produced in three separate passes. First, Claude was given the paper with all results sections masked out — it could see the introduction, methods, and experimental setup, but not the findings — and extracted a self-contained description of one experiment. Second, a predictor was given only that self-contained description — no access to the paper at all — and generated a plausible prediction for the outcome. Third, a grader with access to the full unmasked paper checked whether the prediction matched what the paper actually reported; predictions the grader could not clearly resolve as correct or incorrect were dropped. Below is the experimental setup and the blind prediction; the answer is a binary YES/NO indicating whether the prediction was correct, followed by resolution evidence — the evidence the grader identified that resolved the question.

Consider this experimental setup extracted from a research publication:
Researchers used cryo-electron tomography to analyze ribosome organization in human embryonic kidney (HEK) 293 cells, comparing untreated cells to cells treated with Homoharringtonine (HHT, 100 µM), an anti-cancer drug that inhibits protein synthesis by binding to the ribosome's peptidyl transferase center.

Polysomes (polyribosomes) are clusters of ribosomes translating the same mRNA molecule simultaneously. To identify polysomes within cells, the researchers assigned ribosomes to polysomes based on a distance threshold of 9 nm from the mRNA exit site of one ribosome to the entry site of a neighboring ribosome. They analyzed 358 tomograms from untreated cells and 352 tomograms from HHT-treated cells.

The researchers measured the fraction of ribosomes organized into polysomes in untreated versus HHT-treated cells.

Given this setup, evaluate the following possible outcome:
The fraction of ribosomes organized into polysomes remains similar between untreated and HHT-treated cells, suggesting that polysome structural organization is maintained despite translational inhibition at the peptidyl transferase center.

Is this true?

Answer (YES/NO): NO